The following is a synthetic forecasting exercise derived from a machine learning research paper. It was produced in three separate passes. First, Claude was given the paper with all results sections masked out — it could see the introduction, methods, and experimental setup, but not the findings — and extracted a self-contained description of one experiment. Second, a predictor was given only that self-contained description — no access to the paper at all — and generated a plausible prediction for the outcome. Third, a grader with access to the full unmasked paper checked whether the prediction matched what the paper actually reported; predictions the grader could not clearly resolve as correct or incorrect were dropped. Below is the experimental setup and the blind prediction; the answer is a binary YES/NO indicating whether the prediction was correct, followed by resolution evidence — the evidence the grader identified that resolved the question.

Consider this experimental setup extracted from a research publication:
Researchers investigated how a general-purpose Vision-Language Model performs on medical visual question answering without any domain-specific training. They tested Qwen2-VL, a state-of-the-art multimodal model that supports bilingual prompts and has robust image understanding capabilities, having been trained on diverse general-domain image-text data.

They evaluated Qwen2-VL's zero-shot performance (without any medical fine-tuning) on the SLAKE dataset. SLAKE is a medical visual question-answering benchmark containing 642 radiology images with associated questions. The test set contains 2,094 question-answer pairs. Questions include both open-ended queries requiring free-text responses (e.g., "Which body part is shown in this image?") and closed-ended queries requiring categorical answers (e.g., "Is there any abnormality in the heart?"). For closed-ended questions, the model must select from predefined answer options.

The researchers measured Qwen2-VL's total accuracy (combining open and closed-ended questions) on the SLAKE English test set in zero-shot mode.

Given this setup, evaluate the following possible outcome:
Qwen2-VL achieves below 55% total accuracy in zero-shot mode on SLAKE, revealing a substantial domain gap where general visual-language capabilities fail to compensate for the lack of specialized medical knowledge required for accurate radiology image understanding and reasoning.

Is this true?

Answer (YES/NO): YES